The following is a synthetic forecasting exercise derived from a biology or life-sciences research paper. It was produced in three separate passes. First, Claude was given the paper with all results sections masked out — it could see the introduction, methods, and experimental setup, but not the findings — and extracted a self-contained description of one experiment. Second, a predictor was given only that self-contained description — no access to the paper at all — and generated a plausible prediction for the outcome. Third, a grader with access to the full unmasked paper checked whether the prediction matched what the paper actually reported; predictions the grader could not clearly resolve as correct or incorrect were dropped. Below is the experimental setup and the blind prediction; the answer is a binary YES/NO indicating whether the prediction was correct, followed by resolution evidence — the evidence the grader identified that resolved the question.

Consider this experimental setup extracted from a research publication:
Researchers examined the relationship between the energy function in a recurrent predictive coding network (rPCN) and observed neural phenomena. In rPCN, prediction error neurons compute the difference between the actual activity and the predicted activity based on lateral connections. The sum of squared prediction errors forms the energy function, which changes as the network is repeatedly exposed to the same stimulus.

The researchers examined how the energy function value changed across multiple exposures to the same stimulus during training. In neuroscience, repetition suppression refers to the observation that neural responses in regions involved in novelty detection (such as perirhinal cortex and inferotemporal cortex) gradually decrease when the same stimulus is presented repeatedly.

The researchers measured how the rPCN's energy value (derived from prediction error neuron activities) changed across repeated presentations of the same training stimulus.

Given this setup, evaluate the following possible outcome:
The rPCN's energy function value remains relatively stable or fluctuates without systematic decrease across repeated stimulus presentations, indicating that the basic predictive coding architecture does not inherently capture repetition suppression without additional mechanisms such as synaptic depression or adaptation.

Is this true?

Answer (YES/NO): NO